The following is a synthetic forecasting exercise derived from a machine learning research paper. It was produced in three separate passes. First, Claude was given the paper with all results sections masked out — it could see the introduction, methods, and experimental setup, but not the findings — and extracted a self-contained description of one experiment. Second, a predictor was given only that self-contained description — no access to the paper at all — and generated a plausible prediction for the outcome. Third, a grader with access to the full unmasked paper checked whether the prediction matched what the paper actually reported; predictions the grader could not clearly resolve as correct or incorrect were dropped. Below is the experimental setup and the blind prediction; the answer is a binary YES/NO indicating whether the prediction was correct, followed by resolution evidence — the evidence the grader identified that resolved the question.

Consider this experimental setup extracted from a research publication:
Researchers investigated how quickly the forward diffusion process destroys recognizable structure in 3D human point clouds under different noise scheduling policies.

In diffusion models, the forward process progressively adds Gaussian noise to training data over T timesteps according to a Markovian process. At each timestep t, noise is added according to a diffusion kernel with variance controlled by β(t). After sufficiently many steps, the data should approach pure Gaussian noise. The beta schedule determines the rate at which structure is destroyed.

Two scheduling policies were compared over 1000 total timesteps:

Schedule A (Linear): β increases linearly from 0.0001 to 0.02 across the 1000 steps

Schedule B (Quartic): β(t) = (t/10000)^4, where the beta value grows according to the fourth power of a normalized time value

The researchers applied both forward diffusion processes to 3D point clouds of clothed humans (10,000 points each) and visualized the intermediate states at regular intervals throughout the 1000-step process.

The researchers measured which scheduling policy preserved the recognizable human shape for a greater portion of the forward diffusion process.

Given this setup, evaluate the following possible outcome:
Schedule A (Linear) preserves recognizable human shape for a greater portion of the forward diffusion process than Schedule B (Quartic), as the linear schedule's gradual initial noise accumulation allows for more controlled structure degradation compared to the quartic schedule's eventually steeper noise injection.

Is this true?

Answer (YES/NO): NO